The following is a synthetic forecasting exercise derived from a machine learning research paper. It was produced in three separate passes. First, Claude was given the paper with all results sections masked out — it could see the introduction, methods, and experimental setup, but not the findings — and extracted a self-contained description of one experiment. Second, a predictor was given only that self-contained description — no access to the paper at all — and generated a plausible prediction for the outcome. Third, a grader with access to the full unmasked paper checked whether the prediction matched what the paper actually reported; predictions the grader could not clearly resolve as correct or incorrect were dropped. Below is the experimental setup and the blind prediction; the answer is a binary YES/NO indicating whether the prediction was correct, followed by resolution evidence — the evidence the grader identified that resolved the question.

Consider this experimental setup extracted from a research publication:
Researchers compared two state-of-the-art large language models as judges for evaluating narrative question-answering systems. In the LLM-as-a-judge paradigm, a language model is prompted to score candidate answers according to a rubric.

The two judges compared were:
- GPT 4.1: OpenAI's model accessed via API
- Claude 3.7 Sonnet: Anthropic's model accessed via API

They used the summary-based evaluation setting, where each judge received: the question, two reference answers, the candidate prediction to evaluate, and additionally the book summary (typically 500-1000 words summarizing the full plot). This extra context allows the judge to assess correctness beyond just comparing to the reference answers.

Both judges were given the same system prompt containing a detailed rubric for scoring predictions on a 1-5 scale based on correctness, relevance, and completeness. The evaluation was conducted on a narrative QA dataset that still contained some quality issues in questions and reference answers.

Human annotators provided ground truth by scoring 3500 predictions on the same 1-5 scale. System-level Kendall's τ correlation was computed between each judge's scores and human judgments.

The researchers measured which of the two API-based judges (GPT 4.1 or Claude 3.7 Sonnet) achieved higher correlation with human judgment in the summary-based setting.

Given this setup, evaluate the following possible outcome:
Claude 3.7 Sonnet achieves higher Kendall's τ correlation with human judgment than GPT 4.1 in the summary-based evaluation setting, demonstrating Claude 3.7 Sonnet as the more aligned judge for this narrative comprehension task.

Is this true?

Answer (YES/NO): YES